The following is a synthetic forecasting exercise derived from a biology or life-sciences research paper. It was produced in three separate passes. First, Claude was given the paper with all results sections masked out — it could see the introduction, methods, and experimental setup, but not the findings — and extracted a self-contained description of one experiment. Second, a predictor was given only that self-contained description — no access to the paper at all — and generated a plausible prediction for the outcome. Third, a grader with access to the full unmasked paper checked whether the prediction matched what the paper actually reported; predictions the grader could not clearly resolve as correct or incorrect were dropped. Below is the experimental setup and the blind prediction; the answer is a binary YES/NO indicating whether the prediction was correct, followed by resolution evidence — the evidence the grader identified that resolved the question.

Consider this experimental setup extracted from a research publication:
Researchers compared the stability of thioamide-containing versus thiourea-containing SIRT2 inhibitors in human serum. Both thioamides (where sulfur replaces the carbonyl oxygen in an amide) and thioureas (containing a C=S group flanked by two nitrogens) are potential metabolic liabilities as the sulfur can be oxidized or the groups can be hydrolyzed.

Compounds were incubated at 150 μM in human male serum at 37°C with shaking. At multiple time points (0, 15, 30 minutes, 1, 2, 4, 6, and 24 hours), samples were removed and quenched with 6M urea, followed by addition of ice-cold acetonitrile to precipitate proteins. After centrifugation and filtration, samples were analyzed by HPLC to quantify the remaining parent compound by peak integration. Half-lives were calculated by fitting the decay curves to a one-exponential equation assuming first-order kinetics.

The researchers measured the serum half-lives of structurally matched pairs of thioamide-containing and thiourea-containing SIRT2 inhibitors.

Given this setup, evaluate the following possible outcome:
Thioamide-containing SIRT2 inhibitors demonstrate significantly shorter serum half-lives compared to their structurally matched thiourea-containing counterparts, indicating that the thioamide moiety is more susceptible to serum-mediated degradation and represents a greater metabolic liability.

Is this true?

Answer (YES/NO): NO